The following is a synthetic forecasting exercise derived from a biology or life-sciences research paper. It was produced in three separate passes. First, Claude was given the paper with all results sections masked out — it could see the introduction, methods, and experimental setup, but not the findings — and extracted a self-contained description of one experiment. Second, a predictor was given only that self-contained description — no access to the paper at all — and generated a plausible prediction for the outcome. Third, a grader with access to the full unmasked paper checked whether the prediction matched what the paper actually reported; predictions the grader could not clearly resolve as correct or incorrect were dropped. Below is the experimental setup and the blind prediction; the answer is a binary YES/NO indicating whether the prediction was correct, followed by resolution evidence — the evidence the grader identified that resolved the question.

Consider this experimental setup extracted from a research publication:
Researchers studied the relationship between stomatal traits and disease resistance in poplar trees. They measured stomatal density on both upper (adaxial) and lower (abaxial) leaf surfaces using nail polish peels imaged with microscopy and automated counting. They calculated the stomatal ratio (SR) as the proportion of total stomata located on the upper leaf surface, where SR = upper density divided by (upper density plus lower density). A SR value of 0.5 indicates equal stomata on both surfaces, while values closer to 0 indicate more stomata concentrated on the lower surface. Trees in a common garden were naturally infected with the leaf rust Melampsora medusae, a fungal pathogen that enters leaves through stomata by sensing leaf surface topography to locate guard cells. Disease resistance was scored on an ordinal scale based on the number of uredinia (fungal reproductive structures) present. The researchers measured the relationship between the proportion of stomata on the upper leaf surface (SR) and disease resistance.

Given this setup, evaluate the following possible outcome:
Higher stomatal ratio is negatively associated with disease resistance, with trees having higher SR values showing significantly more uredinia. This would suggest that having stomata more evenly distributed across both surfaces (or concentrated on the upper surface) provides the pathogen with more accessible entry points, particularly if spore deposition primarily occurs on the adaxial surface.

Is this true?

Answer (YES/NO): NO